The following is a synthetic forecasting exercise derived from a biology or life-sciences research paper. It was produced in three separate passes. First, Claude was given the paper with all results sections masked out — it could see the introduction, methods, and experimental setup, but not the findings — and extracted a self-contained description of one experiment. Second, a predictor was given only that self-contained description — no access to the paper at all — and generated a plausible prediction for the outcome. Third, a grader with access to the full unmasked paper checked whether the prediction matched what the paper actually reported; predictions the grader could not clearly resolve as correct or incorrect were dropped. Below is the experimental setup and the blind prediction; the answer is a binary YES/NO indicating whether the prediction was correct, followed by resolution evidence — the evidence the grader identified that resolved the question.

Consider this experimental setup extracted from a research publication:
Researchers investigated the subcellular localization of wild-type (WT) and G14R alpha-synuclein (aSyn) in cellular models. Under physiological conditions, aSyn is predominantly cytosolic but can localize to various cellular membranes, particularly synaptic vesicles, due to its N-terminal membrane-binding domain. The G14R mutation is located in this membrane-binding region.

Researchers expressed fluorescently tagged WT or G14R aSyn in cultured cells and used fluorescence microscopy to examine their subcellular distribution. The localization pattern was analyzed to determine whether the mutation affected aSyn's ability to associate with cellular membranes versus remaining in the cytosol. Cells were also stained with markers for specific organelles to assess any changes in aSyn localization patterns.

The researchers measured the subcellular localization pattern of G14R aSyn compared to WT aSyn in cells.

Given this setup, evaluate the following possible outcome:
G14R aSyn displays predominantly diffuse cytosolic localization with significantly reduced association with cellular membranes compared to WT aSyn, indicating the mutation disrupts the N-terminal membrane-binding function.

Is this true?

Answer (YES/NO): NO